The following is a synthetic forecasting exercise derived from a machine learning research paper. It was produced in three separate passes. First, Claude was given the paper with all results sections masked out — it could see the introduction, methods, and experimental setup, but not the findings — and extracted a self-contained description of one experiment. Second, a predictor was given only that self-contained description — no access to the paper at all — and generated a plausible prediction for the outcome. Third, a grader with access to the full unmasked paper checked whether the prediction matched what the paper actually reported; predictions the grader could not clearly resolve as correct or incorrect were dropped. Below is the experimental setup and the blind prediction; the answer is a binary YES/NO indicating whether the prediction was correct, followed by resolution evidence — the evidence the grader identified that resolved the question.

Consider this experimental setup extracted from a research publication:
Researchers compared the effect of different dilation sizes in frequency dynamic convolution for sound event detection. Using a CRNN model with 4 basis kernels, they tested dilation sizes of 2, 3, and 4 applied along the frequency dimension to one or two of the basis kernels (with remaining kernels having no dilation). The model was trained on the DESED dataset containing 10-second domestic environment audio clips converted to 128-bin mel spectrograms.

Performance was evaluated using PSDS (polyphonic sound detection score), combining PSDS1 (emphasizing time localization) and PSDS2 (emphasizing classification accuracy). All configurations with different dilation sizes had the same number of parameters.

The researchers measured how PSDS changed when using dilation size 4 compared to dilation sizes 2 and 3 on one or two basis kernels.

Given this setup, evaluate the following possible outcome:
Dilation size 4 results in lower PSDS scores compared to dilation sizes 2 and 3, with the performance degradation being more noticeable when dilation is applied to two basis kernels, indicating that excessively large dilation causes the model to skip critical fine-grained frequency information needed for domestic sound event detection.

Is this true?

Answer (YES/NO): NO